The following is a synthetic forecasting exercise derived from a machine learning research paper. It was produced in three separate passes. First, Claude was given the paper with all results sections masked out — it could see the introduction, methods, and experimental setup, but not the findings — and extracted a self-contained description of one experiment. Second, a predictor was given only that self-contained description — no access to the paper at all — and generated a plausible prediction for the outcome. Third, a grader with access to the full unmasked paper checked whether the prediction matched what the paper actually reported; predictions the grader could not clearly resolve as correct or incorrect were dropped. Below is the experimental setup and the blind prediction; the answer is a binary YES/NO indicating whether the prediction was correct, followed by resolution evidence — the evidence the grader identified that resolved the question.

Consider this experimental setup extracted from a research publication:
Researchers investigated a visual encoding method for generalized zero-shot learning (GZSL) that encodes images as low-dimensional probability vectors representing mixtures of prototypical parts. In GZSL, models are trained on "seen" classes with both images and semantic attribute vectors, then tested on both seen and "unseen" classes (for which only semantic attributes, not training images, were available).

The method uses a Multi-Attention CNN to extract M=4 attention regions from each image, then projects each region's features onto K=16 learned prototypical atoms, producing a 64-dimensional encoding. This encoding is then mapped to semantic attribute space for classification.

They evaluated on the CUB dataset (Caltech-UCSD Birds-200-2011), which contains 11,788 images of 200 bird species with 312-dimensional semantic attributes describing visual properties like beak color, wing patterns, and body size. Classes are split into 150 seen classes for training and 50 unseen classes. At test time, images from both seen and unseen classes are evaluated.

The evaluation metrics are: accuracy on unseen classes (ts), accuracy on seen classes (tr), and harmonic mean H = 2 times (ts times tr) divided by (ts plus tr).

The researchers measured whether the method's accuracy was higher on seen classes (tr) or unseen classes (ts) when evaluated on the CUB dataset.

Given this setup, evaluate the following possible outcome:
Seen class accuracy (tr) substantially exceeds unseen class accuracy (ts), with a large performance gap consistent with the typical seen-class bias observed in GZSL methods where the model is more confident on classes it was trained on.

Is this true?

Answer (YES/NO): YES